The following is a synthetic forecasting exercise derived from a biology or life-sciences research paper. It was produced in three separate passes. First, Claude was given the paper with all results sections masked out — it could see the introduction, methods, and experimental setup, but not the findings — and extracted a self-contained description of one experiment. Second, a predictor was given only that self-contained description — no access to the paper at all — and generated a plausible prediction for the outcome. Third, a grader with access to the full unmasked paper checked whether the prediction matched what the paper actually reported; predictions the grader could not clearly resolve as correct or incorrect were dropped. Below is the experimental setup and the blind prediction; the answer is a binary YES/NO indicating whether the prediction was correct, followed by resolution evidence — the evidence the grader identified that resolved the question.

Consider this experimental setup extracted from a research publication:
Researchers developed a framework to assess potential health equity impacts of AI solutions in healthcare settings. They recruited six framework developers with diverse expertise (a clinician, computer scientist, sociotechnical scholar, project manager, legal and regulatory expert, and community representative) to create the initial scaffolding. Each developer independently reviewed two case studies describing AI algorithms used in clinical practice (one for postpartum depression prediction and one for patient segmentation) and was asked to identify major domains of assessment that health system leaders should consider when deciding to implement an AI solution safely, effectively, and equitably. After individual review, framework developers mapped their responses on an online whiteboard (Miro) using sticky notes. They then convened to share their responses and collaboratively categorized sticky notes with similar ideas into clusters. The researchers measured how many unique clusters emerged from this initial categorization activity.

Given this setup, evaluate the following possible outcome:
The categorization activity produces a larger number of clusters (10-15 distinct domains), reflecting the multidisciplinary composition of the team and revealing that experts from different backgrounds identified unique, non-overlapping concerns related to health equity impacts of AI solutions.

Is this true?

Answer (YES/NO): NO